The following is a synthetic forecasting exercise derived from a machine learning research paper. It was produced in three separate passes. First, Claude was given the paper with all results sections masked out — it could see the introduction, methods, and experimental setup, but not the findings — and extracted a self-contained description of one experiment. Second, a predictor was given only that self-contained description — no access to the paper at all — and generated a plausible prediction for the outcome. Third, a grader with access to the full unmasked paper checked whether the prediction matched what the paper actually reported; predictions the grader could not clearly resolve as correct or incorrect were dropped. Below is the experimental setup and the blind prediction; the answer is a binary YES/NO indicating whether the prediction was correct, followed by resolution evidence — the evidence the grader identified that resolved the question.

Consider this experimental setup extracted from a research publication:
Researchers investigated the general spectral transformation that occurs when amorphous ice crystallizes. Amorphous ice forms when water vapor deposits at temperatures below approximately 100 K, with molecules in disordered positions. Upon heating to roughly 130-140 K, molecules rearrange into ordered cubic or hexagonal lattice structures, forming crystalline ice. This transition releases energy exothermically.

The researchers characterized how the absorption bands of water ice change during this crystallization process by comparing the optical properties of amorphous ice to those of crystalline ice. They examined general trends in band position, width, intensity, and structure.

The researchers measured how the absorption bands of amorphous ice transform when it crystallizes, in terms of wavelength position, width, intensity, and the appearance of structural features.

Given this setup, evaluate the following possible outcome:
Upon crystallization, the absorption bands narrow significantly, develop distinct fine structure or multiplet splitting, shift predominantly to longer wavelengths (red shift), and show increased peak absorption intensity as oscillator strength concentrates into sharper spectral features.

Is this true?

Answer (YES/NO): NO